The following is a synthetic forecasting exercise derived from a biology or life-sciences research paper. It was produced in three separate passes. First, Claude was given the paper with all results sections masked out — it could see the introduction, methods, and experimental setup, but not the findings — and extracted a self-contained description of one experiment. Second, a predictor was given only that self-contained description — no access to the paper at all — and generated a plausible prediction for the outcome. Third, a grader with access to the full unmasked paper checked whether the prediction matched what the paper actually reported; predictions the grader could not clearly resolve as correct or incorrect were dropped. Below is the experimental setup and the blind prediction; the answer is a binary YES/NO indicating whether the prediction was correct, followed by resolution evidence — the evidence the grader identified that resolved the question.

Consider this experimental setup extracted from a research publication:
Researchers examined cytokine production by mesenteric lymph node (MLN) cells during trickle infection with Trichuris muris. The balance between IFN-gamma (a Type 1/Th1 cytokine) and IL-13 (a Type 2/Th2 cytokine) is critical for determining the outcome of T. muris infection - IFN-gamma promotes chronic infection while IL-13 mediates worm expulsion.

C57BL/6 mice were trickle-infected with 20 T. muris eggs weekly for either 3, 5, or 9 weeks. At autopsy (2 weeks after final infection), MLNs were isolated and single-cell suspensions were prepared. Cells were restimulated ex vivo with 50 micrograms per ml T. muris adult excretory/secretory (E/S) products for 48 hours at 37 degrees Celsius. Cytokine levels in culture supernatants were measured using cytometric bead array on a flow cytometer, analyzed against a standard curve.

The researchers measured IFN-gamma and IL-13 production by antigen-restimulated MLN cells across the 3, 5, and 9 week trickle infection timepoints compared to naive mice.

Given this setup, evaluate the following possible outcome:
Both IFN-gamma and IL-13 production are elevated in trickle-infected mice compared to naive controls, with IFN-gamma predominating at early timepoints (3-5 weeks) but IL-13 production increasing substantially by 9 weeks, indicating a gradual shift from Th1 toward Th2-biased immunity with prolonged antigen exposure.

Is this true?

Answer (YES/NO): NO